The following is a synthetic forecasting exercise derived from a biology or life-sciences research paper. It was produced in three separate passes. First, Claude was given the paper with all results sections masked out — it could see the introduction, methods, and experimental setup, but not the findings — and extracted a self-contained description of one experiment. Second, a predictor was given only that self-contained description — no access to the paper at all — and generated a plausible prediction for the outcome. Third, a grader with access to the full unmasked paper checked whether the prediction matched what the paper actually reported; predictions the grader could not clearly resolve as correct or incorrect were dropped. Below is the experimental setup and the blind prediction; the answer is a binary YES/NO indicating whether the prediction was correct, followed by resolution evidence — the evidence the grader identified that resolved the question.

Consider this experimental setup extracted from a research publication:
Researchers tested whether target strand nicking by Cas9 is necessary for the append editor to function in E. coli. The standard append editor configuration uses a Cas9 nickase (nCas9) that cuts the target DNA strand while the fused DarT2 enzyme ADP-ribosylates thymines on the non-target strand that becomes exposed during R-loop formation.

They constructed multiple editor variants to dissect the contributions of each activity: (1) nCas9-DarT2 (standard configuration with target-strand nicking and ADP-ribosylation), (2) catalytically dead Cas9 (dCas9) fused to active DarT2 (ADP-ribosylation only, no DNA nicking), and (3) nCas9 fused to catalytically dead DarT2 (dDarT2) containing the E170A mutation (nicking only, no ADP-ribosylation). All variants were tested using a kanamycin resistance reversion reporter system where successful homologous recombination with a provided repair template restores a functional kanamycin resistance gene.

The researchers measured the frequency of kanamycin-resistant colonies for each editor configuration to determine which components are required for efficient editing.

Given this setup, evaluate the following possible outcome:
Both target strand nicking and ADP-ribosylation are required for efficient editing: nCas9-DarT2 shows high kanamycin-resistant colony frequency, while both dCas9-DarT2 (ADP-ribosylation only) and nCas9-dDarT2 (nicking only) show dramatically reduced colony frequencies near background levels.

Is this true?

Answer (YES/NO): NO